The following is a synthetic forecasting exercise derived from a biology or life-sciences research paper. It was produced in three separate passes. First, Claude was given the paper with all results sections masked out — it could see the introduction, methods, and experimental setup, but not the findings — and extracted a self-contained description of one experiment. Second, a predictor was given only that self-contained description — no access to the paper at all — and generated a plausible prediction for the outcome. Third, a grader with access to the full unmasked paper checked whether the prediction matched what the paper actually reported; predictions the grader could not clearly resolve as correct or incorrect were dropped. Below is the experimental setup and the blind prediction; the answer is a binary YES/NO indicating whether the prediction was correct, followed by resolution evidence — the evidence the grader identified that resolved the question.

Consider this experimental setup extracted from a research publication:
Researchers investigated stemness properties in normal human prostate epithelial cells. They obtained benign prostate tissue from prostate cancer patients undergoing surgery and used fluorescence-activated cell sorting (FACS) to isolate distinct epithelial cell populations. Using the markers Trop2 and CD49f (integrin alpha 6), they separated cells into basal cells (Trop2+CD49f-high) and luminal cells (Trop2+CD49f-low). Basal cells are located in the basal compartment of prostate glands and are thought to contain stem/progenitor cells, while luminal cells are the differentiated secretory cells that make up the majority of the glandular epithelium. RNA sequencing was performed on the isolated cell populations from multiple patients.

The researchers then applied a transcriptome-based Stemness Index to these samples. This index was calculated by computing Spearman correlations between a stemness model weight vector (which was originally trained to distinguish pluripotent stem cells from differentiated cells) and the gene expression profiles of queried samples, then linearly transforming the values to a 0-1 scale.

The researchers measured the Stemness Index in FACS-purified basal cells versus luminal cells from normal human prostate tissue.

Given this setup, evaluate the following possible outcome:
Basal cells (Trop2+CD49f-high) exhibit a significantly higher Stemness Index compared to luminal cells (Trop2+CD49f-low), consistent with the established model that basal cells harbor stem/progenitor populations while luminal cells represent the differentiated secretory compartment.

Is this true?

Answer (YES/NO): YES